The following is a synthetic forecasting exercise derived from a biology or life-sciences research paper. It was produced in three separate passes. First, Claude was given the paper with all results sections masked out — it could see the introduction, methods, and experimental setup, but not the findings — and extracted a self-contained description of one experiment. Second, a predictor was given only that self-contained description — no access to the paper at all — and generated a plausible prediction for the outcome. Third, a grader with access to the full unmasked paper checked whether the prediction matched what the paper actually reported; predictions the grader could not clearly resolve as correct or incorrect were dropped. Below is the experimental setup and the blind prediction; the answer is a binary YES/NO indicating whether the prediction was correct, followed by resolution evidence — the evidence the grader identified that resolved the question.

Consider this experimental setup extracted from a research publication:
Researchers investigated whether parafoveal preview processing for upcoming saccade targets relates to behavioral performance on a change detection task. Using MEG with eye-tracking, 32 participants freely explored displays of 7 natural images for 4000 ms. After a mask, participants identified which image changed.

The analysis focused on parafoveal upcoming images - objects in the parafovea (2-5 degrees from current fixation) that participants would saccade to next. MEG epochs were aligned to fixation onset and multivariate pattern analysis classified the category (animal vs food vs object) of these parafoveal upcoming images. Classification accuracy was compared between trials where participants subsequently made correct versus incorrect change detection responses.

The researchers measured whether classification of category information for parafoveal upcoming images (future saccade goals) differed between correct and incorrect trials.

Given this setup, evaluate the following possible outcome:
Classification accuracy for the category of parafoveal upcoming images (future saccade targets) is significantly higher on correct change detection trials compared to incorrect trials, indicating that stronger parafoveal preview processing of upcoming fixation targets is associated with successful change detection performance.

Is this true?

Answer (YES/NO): NO